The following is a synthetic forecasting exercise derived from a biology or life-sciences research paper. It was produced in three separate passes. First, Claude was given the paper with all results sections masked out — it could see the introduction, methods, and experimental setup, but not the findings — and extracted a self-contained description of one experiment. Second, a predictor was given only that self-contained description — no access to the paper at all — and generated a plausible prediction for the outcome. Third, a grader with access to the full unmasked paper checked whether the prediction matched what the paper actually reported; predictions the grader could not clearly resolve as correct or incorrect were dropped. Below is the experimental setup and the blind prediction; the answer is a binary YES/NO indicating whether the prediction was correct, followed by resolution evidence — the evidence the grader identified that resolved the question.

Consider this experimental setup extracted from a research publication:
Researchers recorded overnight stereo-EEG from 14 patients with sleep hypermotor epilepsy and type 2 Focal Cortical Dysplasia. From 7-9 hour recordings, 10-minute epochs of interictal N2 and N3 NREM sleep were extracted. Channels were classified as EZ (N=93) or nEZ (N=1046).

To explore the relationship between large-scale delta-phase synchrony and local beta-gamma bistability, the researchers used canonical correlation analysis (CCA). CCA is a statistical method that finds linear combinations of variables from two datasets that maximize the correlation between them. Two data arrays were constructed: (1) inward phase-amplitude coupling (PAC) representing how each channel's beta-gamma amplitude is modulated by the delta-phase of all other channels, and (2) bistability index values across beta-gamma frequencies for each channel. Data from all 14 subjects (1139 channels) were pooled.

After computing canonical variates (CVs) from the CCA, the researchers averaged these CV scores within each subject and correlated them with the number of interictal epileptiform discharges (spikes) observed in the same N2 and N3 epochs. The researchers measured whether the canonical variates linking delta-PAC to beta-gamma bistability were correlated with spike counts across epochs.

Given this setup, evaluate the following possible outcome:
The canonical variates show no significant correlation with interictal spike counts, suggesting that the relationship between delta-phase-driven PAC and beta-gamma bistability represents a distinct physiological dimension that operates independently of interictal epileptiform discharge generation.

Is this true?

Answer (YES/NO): NO